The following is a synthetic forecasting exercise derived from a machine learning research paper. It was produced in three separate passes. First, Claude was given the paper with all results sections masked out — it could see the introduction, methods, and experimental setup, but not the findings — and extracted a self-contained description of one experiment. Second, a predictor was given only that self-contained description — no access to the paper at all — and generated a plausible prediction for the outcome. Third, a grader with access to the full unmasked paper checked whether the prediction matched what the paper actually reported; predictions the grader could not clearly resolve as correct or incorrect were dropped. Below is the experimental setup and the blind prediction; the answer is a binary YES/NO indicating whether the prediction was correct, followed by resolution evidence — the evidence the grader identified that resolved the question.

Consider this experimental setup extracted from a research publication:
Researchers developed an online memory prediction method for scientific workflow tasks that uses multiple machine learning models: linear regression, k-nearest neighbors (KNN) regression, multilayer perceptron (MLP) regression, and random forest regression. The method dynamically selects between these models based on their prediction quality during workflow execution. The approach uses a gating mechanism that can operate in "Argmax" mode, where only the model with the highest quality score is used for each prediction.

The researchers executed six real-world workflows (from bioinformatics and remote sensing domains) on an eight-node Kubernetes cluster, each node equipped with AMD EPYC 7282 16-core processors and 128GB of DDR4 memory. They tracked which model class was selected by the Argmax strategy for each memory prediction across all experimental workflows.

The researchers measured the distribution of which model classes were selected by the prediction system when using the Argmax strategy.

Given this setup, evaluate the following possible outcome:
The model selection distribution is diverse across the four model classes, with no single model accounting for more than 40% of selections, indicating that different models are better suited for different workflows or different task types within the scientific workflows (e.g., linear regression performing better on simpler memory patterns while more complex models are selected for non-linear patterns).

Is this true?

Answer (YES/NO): NO